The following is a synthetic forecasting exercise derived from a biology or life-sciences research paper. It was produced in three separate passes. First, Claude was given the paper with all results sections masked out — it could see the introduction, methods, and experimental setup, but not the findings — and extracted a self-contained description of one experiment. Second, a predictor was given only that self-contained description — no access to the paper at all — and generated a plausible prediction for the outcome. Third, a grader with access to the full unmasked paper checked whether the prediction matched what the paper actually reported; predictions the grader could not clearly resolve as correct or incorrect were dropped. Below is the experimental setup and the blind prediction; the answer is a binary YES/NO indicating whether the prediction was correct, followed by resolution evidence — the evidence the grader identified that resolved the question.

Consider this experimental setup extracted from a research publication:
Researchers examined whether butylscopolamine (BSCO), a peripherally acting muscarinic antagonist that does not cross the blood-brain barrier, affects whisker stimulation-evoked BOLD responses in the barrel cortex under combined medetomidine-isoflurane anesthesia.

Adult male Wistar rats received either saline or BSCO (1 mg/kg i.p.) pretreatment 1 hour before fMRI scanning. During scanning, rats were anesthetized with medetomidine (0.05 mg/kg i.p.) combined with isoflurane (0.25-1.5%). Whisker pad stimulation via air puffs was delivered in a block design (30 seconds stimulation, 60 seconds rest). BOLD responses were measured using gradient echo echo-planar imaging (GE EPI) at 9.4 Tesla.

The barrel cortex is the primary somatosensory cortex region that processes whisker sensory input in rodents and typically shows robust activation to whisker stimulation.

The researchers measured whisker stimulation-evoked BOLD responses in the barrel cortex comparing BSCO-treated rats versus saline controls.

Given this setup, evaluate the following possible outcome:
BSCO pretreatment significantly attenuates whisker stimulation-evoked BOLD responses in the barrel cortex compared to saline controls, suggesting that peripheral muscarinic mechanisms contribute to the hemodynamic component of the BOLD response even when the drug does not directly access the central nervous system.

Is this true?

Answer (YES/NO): NO